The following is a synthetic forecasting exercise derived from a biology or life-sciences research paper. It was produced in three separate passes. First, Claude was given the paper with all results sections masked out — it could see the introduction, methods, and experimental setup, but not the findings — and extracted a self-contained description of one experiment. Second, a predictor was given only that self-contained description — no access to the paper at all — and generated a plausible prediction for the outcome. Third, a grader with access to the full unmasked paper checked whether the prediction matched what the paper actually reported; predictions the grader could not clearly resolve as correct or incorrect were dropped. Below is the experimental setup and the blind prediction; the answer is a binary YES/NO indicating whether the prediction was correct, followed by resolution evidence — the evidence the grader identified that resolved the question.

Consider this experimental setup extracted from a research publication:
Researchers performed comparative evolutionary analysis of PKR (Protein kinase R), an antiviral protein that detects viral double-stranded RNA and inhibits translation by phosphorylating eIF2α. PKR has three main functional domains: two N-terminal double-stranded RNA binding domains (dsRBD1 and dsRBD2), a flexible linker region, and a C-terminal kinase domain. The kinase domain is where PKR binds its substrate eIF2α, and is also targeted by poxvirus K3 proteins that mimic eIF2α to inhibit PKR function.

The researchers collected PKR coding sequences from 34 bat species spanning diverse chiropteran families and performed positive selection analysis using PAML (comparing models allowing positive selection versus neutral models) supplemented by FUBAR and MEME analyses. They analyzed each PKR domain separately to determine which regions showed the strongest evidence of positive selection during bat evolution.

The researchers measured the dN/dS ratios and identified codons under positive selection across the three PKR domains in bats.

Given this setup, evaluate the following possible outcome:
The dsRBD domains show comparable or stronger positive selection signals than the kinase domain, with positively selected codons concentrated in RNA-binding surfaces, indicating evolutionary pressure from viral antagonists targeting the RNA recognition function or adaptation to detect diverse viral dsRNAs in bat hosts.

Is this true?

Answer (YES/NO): NO